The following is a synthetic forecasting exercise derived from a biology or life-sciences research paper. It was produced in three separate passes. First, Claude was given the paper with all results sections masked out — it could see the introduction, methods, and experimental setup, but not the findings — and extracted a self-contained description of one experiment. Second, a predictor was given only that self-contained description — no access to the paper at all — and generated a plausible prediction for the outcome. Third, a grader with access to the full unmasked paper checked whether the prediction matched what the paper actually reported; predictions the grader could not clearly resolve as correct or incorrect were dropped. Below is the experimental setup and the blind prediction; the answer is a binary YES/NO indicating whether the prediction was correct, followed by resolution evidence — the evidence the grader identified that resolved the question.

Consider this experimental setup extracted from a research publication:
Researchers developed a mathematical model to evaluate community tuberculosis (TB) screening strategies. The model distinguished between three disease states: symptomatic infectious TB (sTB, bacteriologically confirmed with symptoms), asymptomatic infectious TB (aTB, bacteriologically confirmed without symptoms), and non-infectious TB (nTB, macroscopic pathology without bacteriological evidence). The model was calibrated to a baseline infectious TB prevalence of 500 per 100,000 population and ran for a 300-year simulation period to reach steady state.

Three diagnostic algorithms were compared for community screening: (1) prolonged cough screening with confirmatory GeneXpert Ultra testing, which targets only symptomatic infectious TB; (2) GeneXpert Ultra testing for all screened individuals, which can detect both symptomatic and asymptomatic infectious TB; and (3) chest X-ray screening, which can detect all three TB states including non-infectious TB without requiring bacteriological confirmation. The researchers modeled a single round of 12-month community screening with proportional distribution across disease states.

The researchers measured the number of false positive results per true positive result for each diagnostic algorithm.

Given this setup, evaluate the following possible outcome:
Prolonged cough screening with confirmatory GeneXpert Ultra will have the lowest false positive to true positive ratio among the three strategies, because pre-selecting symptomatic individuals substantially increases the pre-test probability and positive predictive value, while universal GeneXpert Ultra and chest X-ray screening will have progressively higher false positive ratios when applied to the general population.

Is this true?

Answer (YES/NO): NO